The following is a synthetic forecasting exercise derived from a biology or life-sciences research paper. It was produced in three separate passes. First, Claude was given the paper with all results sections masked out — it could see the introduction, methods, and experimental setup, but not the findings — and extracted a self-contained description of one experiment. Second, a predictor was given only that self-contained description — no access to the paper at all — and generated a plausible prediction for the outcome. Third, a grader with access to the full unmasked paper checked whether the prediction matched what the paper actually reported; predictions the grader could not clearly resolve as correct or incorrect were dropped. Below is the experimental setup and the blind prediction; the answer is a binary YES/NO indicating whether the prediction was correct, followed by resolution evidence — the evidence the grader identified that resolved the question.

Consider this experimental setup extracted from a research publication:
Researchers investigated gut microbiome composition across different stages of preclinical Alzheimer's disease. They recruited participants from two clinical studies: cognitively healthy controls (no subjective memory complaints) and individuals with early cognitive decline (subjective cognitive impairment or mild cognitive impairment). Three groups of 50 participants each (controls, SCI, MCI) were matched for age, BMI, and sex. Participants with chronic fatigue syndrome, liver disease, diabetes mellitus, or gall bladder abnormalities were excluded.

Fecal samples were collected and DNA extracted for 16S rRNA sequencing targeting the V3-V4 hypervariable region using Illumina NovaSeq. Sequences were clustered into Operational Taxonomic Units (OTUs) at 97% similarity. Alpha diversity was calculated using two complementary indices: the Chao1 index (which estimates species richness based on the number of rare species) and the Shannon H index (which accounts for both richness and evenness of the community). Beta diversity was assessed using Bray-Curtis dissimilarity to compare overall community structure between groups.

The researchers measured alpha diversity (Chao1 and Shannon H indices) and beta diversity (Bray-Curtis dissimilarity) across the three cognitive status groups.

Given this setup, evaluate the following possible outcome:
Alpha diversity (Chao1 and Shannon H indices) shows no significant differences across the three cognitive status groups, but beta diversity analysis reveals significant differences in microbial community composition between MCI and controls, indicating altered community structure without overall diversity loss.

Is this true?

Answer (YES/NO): NO